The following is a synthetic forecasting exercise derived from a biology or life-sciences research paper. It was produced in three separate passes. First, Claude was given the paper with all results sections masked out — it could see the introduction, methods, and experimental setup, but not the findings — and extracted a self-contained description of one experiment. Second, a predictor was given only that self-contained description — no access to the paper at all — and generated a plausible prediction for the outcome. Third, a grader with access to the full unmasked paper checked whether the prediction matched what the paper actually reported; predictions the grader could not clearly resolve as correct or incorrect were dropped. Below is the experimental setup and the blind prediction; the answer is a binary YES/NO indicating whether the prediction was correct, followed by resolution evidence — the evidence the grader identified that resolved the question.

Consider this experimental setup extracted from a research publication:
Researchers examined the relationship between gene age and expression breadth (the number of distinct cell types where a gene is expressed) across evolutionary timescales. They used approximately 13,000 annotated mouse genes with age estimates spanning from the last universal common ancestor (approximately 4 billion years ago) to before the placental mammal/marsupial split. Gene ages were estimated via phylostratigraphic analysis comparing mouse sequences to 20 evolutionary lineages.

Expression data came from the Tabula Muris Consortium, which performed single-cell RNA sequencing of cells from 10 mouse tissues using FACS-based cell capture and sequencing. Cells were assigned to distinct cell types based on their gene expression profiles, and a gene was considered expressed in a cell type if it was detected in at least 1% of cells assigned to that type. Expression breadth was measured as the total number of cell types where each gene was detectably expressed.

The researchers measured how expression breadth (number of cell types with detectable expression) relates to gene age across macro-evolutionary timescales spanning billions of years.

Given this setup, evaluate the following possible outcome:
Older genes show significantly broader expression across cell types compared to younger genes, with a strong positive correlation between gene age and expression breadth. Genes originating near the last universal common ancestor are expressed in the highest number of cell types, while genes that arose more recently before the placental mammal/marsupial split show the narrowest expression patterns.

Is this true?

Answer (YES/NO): NO